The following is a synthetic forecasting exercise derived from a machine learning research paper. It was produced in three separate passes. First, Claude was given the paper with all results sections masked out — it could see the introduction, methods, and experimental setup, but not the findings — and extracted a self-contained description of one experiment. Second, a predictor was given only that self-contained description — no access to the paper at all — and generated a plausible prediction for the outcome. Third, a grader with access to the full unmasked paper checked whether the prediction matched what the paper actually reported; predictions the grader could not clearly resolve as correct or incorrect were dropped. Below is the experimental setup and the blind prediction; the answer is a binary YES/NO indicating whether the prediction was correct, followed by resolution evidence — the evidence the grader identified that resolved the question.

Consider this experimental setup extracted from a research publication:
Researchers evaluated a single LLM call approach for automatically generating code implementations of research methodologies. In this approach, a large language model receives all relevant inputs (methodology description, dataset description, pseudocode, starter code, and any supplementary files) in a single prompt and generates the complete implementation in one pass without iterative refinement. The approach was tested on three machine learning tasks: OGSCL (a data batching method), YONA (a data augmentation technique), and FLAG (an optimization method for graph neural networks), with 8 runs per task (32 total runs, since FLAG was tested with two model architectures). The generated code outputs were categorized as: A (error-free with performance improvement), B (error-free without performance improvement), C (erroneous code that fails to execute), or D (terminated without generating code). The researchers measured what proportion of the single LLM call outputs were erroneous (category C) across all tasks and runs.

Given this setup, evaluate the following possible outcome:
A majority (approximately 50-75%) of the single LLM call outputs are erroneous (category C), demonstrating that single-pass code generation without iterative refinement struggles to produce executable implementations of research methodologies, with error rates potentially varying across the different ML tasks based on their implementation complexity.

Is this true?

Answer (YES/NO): NO